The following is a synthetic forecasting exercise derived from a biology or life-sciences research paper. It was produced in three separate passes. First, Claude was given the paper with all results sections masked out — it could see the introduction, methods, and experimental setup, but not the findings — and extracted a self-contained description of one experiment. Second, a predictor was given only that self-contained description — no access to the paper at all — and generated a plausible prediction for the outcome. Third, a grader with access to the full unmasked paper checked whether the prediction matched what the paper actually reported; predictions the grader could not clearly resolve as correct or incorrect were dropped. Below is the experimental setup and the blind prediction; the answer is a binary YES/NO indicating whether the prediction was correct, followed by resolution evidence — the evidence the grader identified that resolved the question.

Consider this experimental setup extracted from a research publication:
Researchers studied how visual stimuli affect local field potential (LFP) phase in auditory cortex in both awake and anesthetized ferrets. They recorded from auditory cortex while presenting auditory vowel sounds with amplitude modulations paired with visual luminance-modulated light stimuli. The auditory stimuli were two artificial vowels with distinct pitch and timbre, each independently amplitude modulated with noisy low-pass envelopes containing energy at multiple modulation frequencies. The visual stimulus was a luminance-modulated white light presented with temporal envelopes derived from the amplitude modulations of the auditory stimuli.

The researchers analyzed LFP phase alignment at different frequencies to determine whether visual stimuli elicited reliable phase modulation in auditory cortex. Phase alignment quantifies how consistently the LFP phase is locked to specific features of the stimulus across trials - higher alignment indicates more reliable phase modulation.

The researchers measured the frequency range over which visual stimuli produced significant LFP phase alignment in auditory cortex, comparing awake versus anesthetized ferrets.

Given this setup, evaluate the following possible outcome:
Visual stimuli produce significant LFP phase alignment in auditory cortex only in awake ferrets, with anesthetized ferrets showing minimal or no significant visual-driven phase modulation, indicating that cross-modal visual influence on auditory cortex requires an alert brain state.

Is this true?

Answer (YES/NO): NO